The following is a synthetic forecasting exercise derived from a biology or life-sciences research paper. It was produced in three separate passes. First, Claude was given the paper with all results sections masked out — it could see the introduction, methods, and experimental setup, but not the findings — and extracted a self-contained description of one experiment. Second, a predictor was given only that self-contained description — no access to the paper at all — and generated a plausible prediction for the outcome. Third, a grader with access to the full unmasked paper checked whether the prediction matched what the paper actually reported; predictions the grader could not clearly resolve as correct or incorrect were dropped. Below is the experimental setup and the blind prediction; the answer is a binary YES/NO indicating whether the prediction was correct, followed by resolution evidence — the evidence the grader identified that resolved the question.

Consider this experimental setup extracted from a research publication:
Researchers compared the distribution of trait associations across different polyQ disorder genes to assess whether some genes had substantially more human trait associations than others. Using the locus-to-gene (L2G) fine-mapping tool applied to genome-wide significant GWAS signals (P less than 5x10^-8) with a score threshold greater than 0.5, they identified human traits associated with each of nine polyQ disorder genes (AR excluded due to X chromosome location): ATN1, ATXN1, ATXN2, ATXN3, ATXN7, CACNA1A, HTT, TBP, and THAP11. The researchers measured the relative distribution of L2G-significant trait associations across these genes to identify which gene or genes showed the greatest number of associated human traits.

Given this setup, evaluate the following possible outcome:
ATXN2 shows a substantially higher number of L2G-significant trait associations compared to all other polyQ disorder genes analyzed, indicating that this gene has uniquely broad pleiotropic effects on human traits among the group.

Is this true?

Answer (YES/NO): NO